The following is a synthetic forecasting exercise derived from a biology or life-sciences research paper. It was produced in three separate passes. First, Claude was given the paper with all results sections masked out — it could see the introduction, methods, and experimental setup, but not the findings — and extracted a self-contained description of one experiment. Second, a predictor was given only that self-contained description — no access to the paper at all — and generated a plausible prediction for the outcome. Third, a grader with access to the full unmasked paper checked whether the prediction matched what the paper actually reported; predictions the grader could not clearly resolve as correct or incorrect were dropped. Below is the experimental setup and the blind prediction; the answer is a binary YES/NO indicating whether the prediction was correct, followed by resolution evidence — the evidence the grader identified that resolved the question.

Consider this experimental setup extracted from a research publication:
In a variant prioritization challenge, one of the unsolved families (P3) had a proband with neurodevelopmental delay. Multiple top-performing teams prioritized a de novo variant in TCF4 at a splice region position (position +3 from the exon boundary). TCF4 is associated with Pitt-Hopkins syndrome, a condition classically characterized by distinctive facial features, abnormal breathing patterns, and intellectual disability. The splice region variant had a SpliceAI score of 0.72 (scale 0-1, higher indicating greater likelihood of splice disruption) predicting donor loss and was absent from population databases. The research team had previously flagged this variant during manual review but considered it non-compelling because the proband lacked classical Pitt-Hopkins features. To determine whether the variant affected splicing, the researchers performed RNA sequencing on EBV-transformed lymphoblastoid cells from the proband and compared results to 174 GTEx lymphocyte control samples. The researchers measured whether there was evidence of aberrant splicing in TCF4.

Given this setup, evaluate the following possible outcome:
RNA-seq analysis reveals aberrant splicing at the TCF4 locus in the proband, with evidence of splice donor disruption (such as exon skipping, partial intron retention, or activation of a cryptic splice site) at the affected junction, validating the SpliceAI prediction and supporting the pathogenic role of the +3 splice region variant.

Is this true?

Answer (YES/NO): YES